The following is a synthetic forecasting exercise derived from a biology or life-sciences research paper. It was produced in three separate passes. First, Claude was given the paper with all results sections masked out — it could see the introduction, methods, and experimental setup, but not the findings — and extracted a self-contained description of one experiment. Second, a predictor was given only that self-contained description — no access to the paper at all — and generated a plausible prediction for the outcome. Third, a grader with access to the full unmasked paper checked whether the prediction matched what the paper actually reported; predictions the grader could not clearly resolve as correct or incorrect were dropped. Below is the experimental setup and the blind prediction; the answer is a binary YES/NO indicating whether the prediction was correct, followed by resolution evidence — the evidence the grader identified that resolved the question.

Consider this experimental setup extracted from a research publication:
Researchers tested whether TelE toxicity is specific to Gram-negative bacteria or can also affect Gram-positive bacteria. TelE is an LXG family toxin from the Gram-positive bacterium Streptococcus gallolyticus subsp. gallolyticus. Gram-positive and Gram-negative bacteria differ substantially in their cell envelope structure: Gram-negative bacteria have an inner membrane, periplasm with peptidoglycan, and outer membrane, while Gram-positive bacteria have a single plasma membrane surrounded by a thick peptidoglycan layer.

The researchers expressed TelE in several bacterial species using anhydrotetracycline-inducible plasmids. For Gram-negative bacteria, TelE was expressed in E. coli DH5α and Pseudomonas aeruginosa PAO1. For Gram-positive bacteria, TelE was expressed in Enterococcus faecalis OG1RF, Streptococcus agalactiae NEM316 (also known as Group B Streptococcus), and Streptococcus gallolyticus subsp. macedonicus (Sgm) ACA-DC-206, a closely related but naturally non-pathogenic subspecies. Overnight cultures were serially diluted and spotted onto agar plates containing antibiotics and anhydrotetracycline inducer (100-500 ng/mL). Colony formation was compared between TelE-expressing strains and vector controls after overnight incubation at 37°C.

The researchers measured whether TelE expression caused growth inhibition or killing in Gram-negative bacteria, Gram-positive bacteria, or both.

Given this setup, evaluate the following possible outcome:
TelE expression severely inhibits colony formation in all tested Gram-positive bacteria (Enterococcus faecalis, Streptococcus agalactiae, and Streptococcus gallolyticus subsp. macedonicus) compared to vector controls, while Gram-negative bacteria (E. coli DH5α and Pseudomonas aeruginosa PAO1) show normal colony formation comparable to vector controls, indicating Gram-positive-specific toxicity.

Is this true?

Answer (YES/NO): NO